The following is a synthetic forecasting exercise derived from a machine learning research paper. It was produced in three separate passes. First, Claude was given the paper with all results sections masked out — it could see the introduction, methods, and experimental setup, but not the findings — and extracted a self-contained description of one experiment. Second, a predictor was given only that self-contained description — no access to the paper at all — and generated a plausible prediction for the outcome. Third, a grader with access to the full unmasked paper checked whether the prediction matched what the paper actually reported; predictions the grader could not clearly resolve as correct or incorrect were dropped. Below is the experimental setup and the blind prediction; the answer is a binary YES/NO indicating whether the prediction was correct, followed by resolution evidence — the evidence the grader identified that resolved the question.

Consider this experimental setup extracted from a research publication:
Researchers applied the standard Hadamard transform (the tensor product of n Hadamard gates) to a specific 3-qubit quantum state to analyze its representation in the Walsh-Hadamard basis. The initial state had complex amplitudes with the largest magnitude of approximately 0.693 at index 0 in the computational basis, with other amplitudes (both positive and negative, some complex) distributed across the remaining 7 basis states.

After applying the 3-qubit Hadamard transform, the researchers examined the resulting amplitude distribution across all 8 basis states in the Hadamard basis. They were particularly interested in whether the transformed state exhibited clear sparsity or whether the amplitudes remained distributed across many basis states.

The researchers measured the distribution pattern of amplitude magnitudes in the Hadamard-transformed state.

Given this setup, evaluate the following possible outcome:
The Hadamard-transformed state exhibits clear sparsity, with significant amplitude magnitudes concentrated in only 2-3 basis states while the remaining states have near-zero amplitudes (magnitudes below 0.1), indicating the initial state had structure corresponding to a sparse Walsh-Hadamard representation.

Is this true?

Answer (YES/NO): NO